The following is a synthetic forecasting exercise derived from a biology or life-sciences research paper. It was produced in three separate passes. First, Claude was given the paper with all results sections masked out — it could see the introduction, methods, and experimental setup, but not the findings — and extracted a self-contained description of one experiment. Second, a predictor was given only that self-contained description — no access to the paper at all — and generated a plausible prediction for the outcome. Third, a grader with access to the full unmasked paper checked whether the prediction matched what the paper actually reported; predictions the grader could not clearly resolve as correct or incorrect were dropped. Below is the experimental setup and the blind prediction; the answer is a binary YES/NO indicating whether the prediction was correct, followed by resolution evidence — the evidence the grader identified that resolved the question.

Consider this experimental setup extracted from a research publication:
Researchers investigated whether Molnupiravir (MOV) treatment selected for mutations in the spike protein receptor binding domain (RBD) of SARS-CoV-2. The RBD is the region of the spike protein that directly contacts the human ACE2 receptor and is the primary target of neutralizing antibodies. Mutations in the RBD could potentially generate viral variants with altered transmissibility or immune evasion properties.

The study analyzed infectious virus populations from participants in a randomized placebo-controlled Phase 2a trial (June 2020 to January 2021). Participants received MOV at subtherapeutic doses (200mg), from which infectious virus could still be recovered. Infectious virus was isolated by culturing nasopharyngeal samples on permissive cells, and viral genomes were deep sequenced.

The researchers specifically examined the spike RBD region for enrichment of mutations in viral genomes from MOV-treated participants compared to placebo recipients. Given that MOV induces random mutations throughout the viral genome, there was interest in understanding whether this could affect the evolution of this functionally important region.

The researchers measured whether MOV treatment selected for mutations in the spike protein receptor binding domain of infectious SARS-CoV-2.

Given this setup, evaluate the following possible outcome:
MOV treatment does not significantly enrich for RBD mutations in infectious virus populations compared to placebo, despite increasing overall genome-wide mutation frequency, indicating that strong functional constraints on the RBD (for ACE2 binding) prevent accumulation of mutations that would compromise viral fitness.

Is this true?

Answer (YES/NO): YES